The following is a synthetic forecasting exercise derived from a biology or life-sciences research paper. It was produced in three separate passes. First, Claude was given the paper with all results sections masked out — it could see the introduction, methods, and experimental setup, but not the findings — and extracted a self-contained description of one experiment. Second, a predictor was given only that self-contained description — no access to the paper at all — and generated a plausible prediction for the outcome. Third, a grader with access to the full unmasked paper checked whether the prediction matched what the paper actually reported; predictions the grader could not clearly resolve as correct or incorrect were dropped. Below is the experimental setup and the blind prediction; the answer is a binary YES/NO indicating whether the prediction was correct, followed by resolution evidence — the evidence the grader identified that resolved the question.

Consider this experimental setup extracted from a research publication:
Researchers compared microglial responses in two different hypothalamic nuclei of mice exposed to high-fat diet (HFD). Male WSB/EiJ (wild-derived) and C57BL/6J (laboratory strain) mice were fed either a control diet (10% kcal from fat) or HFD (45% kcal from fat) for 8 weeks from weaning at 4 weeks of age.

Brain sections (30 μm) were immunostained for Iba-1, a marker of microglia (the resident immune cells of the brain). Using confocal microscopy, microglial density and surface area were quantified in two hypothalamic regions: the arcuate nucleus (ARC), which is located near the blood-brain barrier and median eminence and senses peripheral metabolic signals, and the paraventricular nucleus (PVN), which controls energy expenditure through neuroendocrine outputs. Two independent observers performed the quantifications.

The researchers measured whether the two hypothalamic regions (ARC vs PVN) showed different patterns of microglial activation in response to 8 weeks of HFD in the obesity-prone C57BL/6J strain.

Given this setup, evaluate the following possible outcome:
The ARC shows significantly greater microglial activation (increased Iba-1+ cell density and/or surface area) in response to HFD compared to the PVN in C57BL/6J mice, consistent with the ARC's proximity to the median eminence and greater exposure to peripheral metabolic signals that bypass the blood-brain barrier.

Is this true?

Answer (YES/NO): NO